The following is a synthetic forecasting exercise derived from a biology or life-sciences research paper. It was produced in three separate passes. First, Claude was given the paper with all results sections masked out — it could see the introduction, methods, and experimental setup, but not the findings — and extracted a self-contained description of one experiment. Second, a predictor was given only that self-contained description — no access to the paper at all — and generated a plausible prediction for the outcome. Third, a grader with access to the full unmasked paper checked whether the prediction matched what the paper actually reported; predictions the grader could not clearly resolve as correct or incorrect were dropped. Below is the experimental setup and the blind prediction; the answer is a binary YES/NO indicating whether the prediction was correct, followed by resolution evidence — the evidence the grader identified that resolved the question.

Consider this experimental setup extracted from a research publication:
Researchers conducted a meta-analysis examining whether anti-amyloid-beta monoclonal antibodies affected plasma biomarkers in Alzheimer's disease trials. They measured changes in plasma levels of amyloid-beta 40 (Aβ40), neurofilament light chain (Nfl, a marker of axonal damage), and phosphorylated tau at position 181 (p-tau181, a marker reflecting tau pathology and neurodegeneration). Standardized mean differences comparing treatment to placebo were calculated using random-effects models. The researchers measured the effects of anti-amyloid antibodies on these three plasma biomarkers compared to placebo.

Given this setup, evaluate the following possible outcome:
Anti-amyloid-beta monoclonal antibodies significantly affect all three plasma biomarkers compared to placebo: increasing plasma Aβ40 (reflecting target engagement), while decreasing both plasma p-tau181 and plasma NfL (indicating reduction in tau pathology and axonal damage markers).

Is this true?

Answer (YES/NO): NO